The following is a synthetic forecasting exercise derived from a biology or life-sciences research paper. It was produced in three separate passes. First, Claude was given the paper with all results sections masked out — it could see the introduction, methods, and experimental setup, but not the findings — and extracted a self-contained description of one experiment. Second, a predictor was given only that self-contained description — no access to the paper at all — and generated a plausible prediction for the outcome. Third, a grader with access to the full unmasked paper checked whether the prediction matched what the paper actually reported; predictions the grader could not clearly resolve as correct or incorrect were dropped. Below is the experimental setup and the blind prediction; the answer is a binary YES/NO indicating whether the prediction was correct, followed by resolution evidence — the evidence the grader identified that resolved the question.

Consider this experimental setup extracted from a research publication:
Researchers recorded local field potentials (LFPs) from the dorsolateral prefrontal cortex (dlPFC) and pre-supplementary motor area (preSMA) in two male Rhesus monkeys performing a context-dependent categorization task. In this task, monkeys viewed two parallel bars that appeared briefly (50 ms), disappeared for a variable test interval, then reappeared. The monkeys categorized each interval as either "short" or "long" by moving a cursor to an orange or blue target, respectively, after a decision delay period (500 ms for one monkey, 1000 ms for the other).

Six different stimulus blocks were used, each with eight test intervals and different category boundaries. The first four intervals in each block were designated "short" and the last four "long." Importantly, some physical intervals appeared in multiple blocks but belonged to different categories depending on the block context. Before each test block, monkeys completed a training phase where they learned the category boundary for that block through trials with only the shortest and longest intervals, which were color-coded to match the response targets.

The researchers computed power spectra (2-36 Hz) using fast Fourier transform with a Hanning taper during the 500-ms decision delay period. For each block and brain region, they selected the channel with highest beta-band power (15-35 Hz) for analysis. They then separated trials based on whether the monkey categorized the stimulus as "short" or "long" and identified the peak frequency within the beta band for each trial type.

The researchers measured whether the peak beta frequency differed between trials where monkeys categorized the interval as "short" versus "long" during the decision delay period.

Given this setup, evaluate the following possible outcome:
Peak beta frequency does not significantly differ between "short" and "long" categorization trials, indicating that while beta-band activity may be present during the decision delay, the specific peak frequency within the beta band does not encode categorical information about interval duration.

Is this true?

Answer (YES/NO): NO